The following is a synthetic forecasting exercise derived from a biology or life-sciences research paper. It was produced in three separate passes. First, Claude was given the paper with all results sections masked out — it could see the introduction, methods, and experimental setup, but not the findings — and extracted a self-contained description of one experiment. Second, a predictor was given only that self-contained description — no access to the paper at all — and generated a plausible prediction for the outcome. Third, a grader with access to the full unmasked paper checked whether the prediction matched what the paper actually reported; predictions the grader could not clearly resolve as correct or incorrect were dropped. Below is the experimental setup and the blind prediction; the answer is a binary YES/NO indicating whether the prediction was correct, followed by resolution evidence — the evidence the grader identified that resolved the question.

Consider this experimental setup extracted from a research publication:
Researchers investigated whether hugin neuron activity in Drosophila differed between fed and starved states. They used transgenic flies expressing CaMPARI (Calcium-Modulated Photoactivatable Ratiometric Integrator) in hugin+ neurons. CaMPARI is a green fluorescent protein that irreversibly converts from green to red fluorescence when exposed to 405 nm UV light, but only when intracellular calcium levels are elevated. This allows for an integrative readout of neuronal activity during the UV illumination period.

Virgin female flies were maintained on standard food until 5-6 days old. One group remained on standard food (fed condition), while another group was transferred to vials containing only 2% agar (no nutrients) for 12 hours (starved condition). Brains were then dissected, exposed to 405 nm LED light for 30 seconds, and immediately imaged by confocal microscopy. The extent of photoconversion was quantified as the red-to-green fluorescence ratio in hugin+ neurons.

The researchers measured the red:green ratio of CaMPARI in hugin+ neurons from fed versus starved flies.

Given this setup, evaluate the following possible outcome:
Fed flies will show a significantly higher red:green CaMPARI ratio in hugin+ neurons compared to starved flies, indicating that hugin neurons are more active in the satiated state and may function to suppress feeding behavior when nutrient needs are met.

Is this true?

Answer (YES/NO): YES